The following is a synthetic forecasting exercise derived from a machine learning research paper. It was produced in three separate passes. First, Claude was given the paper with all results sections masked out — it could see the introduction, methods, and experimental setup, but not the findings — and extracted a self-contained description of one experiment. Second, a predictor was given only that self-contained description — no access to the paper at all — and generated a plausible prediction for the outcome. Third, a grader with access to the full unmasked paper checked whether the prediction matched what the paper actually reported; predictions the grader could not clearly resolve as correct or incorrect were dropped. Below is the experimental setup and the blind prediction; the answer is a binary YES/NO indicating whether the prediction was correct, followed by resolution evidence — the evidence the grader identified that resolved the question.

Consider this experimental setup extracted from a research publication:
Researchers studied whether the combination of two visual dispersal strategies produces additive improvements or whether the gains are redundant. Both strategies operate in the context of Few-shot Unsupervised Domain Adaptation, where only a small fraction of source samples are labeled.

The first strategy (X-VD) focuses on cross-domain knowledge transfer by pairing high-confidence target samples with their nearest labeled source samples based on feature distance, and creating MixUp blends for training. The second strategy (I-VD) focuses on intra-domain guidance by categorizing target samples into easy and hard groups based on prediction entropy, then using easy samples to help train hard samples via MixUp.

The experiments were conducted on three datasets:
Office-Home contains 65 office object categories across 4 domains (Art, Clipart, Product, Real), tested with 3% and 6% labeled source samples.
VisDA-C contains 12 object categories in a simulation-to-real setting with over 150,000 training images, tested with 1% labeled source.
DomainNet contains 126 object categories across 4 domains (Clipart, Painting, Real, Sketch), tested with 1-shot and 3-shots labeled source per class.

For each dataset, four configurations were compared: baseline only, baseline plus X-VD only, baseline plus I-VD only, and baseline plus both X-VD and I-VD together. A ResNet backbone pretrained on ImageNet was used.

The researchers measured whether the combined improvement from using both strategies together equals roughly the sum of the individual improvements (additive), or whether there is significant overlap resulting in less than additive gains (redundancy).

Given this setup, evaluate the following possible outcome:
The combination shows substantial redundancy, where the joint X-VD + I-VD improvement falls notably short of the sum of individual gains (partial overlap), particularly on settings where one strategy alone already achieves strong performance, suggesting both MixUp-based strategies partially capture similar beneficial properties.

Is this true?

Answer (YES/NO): NO